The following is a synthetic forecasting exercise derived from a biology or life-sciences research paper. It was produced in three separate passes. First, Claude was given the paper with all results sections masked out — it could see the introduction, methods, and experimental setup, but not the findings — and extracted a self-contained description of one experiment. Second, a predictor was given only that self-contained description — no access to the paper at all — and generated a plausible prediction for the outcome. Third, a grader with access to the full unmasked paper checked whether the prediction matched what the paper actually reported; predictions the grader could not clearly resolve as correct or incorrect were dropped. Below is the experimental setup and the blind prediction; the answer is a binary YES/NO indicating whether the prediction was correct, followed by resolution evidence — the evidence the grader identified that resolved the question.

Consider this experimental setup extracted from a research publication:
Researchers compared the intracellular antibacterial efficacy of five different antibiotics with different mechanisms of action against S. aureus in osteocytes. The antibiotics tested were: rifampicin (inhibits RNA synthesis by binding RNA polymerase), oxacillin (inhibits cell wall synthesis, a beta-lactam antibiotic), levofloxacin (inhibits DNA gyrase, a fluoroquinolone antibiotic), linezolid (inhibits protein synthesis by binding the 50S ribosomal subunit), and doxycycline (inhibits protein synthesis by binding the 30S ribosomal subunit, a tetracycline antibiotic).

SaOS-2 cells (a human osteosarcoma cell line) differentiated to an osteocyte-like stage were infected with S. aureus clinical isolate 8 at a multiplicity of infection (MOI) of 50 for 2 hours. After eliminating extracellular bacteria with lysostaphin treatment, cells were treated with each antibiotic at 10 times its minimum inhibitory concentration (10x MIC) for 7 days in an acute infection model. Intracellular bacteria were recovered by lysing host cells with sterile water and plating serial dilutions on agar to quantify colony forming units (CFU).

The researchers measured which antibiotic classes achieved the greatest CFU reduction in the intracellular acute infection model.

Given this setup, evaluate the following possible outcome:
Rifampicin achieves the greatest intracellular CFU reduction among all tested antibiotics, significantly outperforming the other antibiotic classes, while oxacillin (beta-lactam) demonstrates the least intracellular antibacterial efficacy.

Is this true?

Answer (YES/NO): NO